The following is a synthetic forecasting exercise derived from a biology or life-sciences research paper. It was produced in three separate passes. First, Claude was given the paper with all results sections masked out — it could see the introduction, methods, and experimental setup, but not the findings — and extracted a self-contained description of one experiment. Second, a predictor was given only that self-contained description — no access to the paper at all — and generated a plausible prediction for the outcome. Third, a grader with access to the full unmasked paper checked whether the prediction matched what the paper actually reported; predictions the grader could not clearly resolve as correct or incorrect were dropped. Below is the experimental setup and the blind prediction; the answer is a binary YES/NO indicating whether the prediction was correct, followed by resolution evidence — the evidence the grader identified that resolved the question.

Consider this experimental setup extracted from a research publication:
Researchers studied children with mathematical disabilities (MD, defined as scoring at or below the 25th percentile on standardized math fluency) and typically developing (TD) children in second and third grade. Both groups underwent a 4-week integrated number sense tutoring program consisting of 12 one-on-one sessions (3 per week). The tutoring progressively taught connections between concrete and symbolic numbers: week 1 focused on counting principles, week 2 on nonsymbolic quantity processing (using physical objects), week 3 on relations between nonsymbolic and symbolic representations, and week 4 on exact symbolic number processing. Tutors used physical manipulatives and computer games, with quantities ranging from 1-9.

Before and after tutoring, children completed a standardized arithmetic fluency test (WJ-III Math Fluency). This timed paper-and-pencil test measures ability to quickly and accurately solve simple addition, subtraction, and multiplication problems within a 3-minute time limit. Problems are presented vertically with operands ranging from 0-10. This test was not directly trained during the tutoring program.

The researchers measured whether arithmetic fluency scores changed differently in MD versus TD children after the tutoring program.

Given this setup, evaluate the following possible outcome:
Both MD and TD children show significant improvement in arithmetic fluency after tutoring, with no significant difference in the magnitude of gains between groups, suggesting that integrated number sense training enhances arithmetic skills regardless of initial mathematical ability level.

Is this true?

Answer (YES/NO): NO